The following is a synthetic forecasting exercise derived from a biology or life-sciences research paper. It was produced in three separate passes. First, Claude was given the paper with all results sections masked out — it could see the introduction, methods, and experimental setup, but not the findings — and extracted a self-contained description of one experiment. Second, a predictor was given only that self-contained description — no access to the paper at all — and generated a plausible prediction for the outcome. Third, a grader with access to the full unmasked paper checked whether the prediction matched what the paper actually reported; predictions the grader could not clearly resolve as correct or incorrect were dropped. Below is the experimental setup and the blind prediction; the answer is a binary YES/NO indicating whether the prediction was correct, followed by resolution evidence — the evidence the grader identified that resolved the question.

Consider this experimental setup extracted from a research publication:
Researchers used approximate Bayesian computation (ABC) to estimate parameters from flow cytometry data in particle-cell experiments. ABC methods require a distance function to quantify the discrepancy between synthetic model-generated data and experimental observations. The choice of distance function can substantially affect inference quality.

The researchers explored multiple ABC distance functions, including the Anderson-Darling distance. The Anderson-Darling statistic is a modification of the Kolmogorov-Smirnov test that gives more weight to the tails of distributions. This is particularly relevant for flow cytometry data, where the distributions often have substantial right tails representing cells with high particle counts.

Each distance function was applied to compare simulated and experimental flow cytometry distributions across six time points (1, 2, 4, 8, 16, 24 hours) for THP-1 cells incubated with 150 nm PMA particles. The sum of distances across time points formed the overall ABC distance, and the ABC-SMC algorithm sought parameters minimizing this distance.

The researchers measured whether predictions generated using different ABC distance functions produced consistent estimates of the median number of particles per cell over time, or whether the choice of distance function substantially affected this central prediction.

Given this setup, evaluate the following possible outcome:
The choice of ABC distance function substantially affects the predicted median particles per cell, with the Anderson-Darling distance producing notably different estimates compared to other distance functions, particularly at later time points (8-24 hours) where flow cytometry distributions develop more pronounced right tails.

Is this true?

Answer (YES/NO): NO